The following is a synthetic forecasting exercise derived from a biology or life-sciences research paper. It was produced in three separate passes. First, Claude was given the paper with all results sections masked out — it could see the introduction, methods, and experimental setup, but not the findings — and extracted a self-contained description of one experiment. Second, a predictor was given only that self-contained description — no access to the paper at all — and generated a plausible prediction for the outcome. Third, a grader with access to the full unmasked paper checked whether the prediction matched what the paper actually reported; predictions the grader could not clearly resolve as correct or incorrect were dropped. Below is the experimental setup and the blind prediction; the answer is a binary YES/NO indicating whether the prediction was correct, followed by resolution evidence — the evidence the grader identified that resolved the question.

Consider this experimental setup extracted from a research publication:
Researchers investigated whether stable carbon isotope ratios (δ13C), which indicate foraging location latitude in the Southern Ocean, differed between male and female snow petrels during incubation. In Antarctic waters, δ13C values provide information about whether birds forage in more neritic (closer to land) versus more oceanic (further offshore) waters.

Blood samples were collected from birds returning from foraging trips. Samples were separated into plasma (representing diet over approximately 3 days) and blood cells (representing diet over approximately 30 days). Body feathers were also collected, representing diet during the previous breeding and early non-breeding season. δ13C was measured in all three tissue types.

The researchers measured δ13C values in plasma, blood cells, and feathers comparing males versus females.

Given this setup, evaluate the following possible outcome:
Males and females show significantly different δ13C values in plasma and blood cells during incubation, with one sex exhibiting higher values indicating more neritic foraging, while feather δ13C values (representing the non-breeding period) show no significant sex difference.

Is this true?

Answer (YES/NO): NO